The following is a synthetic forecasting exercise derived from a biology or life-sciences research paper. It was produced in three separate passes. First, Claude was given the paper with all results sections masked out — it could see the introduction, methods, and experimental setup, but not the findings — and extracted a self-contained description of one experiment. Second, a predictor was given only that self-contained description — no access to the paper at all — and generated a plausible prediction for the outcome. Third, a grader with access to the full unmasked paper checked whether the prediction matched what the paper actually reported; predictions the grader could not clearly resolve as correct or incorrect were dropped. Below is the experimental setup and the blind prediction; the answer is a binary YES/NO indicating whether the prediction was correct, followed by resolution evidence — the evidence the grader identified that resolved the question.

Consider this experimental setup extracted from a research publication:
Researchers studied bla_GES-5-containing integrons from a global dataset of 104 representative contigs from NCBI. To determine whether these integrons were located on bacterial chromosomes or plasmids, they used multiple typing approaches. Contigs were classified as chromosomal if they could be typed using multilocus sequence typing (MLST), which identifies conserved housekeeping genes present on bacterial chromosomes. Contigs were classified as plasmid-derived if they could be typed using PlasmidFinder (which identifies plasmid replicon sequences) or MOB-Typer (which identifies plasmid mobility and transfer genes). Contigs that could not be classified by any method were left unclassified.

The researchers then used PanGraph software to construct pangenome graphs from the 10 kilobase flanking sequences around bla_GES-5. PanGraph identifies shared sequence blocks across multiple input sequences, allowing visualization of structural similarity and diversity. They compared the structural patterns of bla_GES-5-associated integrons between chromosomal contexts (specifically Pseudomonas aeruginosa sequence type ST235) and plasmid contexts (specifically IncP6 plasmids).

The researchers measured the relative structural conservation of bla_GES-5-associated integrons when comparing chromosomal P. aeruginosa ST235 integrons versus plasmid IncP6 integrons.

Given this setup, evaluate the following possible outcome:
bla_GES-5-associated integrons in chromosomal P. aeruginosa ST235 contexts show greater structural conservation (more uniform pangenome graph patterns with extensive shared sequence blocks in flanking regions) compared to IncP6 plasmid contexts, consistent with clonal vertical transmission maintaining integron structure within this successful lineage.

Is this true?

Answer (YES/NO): YES